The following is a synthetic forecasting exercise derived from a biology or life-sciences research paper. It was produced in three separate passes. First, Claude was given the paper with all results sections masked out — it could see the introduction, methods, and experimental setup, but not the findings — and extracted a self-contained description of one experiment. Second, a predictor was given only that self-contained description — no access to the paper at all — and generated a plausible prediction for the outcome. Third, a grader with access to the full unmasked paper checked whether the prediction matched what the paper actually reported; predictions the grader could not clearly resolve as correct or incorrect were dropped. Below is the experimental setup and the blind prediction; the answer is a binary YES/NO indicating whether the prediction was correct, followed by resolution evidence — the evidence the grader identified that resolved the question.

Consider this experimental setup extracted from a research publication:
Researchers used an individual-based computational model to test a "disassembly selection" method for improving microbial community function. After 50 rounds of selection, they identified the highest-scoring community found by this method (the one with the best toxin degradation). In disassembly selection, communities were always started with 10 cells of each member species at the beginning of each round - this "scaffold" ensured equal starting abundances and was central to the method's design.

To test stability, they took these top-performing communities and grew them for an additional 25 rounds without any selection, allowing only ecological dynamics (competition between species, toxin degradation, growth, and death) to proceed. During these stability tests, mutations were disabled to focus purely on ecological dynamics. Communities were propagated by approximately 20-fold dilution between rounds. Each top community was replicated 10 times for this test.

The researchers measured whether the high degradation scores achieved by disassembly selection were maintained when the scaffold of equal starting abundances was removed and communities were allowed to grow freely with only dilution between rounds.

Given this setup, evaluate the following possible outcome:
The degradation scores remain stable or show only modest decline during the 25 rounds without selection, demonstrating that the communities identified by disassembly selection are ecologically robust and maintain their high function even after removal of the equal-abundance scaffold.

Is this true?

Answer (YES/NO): NO